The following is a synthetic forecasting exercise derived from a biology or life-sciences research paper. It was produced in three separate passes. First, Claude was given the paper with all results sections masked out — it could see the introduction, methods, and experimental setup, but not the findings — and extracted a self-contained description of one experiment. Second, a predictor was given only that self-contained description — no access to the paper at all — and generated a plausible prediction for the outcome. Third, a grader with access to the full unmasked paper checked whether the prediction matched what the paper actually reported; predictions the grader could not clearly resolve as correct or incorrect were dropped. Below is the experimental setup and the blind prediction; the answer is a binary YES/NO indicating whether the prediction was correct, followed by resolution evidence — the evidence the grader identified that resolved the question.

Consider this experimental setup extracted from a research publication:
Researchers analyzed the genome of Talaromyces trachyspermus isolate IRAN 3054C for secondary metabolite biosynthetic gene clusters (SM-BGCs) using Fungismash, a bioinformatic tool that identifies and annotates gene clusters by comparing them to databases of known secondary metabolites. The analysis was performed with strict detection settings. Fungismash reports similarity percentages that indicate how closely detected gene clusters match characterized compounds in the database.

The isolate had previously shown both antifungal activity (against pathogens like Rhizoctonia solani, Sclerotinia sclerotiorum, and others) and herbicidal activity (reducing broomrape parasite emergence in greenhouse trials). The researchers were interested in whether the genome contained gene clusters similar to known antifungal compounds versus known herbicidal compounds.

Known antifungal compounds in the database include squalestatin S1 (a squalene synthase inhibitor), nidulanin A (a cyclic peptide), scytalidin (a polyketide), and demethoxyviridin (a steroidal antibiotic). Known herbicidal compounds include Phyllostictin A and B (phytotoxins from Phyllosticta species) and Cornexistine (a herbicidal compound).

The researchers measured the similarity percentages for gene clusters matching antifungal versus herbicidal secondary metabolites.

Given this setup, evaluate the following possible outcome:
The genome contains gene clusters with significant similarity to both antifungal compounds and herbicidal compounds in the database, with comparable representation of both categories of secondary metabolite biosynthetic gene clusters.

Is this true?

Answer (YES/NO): YES